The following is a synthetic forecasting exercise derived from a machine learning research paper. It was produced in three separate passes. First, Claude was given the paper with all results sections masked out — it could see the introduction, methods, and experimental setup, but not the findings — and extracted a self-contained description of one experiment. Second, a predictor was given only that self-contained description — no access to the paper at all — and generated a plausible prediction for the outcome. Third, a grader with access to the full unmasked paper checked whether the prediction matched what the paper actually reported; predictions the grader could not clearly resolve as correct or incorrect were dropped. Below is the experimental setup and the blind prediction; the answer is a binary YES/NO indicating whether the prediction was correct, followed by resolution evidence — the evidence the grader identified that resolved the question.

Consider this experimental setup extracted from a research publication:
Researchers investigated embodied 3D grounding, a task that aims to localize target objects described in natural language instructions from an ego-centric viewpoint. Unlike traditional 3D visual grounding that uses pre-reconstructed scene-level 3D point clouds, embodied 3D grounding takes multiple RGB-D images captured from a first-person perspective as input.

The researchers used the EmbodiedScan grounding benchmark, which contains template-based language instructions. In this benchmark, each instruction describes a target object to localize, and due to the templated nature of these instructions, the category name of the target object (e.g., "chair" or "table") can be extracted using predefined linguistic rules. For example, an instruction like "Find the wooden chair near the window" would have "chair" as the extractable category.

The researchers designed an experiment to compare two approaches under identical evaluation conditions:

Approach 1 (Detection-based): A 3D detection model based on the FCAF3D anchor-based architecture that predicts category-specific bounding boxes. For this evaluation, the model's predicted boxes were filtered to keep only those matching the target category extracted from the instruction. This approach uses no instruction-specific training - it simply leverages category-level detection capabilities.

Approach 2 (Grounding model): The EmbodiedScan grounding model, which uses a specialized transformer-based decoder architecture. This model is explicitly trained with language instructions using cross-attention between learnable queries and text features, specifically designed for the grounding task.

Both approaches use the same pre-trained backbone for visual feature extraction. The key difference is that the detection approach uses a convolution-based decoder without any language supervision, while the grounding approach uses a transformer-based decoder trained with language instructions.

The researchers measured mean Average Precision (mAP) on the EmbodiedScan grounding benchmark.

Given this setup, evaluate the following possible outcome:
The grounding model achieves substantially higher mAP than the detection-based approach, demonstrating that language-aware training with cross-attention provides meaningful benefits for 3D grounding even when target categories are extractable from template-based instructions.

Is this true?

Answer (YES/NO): NO